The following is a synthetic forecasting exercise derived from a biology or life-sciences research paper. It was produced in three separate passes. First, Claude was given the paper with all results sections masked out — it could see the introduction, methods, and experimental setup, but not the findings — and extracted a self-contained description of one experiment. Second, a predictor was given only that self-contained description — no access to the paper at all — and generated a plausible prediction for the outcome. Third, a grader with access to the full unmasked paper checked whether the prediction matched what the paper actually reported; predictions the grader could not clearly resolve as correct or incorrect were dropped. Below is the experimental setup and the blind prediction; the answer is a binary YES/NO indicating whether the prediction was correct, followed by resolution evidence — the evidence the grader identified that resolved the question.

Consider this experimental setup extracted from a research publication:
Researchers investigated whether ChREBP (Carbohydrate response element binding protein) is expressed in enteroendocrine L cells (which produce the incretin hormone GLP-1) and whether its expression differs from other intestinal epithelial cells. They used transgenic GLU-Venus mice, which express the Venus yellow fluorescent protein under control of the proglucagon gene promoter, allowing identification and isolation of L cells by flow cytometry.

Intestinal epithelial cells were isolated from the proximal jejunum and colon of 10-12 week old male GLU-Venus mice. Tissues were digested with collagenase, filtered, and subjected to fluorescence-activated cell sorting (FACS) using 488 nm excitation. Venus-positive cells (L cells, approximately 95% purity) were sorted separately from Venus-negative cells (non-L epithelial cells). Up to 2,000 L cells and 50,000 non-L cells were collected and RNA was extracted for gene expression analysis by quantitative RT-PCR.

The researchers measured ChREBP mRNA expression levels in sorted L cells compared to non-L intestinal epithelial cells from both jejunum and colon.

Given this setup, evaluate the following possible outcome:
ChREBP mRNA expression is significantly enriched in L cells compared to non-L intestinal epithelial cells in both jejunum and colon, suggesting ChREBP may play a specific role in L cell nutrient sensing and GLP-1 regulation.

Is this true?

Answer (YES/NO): YES